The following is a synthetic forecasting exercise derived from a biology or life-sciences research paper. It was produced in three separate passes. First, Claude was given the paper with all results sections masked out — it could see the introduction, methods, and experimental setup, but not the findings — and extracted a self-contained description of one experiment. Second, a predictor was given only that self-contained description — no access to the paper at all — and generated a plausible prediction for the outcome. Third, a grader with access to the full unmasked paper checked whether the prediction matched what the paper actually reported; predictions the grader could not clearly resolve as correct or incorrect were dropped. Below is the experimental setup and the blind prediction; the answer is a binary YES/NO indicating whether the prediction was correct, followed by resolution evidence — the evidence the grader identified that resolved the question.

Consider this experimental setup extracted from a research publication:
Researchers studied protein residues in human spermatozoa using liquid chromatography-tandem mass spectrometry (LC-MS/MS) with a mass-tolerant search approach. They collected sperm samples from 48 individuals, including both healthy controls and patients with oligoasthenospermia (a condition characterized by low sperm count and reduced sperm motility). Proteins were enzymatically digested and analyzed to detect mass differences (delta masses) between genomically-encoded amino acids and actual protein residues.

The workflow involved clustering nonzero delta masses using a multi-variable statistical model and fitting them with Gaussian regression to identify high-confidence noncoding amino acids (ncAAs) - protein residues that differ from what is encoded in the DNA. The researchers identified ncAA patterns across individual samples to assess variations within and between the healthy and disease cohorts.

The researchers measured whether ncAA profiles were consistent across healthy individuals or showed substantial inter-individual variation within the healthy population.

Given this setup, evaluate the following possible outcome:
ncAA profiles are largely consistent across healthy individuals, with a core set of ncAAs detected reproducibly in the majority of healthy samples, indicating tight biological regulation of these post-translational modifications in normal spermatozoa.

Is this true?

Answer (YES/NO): NO